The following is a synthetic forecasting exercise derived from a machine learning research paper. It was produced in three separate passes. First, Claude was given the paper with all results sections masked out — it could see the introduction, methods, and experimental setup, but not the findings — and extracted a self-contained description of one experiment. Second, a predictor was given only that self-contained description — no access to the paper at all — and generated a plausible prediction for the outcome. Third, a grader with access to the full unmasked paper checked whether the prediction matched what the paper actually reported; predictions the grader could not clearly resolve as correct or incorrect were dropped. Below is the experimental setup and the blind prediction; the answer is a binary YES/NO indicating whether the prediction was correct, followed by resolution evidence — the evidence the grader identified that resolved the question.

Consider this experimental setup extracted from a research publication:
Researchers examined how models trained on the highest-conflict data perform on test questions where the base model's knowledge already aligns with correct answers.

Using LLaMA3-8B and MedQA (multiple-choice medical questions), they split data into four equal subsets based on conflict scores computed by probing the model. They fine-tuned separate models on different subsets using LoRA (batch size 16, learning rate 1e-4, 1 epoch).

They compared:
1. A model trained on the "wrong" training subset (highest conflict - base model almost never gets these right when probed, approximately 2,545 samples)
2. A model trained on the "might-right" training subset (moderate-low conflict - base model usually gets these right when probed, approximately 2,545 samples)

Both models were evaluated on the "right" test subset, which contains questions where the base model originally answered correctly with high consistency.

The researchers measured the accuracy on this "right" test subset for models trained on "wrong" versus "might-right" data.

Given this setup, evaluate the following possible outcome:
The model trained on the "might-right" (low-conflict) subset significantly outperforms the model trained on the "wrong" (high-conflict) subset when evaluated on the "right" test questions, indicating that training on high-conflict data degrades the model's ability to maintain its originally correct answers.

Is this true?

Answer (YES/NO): YES